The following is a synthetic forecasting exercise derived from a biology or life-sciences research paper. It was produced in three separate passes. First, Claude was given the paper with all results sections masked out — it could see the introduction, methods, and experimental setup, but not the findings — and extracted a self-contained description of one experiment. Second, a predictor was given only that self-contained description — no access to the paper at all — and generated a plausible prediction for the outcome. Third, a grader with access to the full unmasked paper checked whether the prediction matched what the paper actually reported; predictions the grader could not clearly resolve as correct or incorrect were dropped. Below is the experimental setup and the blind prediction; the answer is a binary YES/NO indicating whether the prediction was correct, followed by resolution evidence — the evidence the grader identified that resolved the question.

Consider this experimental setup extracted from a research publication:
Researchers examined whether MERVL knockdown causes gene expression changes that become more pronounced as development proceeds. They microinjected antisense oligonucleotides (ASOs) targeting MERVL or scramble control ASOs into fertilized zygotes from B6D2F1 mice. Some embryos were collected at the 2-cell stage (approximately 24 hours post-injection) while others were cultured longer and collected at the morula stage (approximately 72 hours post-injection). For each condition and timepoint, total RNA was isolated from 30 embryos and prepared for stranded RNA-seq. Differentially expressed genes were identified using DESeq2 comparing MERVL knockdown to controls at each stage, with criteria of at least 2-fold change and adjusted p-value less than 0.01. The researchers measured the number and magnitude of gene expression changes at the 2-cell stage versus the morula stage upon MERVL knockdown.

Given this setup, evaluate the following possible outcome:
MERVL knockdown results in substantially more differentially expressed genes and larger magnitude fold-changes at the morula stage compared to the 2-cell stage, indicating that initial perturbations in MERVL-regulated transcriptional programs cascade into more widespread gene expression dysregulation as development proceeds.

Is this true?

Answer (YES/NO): NO